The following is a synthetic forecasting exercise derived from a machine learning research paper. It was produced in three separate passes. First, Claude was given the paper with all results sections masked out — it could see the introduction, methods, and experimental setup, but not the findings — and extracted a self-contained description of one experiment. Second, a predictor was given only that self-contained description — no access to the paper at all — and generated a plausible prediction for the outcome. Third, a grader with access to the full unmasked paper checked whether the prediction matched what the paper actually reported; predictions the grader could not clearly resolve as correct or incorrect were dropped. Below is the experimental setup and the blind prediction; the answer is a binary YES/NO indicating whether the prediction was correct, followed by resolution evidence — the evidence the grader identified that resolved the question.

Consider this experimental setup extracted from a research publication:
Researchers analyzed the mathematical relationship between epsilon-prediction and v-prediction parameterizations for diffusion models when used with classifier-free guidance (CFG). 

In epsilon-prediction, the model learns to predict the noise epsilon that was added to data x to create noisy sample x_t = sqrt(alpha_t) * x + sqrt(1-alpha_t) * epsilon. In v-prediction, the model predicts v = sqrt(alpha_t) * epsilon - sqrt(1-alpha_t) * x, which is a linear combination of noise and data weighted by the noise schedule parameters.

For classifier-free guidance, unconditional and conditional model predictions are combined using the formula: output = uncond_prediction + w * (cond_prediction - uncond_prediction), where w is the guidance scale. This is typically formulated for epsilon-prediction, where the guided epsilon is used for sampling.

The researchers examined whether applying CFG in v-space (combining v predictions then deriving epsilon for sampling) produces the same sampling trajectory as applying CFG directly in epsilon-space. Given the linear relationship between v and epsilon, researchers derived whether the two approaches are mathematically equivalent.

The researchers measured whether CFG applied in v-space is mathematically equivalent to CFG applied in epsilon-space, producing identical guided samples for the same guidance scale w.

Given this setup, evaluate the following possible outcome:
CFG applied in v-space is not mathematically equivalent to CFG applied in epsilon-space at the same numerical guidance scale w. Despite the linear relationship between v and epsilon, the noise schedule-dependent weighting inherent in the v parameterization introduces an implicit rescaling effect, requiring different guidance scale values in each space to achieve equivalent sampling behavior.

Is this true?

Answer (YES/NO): NO